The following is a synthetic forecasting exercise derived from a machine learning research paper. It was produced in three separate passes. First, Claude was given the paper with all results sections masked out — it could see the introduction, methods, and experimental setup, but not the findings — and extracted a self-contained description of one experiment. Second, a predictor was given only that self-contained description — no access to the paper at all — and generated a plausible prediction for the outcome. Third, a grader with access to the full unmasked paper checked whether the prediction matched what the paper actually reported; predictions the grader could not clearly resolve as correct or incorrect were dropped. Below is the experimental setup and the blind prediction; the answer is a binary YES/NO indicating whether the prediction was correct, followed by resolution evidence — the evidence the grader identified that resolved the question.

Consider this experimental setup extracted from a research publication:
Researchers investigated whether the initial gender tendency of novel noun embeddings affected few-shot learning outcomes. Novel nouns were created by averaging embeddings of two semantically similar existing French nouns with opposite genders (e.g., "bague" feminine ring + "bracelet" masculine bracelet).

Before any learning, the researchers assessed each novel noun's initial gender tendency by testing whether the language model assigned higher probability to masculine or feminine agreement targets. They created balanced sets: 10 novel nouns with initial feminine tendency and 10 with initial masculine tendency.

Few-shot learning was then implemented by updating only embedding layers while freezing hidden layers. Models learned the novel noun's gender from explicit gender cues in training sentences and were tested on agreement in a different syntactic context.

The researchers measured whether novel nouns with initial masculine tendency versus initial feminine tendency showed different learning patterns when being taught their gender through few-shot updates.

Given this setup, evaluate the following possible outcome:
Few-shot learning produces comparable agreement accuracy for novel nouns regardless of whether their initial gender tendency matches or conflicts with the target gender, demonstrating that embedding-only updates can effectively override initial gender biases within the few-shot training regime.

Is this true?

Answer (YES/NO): YES